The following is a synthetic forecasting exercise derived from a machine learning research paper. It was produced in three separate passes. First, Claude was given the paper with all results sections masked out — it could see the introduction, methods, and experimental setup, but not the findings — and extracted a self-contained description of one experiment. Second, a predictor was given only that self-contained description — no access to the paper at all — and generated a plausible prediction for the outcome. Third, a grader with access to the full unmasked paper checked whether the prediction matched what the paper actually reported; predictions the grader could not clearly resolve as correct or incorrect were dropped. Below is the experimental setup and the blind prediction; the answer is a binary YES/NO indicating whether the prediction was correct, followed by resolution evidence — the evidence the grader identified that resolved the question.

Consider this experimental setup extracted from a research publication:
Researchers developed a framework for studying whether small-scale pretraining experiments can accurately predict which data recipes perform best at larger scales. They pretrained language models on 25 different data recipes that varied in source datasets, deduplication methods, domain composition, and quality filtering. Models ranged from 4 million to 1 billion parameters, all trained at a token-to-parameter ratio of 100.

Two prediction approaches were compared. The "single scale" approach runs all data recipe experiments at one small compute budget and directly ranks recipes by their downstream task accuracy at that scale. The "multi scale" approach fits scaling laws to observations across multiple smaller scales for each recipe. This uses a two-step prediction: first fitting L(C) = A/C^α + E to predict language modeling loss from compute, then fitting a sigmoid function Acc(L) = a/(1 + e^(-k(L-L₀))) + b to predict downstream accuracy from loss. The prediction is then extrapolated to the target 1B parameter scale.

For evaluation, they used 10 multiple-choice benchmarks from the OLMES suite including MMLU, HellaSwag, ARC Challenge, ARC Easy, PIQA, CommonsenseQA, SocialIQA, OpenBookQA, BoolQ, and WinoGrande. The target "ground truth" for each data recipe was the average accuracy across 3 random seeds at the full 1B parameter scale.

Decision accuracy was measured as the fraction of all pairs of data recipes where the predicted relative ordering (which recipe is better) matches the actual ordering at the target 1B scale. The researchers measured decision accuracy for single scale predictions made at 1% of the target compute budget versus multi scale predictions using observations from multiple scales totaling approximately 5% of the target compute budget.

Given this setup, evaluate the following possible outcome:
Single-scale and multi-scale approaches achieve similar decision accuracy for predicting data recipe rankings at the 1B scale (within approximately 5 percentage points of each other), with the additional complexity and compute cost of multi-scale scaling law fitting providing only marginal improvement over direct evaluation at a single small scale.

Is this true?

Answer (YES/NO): NO